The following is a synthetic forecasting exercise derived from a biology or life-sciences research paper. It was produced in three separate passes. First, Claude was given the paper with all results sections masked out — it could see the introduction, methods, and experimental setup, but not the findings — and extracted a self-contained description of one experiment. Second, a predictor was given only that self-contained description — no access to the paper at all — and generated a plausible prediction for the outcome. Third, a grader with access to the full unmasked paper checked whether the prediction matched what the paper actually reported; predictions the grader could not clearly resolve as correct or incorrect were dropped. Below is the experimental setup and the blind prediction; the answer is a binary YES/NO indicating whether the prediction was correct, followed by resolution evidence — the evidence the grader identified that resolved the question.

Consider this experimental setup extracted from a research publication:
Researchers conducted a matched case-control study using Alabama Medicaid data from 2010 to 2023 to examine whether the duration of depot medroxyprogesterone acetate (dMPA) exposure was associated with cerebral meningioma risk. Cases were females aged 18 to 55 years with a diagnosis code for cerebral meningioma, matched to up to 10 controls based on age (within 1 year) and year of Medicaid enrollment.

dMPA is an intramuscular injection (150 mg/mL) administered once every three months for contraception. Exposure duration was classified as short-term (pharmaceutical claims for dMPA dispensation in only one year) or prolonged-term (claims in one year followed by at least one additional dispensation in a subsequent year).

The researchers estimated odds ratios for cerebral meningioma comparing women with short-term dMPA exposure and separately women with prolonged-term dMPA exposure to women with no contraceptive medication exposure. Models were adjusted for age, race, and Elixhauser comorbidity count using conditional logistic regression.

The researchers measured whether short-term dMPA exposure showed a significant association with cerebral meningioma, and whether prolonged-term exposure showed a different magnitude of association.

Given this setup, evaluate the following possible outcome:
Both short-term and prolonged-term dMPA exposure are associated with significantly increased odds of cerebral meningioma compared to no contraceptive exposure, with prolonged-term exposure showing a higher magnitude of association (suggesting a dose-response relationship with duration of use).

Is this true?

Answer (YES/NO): NO